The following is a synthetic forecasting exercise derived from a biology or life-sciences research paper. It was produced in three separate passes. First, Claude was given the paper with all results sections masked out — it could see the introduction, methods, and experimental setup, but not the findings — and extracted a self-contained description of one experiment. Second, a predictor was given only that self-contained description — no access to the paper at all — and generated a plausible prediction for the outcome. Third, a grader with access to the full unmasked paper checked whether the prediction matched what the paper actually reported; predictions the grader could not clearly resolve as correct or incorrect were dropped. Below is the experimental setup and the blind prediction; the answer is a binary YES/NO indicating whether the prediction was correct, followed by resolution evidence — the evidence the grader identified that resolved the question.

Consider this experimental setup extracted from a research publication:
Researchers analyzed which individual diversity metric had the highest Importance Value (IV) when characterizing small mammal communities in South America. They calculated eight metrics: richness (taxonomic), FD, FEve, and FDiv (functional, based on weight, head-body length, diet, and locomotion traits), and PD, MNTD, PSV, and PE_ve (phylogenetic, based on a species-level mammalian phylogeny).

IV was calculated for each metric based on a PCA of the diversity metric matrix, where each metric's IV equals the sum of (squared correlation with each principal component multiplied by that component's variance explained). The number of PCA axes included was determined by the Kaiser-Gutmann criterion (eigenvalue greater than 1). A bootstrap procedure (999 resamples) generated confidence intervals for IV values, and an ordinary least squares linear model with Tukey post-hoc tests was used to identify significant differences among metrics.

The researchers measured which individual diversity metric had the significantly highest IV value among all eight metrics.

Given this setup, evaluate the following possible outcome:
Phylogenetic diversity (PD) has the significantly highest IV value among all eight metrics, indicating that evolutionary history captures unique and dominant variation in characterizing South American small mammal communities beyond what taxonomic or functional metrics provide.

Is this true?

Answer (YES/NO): NO